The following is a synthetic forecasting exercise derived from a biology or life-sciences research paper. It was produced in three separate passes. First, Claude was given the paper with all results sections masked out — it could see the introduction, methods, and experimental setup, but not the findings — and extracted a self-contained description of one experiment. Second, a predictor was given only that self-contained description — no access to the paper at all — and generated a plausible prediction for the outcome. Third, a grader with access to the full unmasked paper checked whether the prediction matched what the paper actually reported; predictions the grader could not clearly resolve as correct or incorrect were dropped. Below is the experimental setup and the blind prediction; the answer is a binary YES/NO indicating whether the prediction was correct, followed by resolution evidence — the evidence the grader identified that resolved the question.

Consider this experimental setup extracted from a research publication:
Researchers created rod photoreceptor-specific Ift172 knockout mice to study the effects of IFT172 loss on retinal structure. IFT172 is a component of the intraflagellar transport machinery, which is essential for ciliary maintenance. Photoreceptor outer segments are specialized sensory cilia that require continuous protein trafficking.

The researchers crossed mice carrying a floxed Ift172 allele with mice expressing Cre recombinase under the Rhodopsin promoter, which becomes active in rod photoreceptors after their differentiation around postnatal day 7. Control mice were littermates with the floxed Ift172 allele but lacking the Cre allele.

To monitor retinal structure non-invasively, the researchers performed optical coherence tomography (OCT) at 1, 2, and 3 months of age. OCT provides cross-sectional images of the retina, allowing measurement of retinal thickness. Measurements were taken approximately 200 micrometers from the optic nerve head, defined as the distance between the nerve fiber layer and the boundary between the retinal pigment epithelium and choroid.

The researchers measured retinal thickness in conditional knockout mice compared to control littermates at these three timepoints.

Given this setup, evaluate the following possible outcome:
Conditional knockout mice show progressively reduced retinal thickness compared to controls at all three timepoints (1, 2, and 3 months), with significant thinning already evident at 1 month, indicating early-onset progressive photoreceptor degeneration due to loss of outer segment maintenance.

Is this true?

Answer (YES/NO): YES